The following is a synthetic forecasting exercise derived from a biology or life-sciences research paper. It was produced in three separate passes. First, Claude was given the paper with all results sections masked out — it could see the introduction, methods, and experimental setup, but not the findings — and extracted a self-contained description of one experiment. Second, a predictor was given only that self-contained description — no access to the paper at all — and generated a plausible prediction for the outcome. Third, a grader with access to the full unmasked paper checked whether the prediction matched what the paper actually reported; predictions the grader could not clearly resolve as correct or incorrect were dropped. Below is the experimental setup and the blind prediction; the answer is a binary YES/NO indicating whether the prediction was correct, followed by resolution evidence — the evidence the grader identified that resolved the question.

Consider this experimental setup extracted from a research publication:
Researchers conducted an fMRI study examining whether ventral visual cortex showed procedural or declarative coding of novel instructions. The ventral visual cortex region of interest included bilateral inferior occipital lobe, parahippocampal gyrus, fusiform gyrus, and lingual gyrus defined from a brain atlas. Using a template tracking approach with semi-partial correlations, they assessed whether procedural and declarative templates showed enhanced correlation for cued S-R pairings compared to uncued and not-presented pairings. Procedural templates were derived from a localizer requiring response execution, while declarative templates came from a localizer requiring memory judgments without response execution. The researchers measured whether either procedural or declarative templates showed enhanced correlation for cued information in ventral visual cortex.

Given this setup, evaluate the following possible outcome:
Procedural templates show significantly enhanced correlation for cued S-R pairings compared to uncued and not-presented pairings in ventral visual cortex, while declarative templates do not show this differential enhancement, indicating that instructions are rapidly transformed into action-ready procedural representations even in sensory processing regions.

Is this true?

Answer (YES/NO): NO